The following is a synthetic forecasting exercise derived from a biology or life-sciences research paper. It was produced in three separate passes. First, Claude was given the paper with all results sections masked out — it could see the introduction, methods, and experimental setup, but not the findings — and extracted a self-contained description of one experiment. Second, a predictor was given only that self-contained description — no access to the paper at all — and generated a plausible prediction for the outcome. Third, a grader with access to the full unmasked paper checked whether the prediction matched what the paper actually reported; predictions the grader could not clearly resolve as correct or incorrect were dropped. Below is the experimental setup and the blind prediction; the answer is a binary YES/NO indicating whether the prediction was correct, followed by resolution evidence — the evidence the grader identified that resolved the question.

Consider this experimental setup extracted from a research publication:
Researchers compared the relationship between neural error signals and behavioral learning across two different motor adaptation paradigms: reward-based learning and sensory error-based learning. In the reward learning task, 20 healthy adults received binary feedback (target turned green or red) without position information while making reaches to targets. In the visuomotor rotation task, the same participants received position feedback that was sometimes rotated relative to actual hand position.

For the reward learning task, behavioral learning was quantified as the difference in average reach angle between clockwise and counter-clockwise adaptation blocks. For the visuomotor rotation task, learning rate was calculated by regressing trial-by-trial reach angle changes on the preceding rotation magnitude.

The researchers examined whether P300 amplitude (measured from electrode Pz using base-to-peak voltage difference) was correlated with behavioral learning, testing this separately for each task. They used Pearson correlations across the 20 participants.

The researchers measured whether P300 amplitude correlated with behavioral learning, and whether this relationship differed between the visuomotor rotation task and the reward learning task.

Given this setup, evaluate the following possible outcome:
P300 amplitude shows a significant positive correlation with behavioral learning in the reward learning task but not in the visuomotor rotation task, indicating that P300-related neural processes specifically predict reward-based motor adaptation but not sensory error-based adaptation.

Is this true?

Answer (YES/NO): NO